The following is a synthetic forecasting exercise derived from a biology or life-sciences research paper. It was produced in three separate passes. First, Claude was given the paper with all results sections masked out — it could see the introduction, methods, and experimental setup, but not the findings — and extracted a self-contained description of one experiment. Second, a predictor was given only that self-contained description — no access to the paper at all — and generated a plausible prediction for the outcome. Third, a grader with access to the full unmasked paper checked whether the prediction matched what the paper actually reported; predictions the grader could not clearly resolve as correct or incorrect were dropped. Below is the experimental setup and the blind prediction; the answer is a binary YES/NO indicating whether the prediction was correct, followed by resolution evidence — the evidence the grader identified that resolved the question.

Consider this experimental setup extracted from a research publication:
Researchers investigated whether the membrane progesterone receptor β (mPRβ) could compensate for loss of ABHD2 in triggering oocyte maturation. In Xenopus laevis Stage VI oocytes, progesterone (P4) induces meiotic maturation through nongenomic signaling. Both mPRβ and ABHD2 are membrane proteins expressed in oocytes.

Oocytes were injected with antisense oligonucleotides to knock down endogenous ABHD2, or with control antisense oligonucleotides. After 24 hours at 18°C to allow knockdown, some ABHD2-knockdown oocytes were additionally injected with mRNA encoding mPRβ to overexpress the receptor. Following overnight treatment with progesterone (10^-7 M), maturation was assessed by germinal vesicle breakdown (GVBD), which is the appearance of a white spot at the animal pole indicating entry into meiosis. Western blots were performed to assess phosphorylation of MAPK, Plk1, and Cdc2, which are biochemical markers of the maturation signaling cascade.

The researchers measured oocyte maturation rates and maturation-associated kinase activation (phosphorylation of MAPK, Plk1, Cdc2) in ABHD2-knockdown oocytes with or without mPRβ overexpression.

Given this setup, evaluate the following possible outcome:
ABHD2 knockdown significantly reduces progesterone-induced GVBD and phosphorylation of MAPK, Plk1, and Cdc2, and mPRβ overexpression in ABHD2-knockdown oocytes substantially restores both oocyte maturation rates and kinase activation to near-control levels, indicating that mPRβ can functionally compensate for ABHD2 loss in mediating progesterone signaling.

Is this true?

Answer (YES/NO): NO